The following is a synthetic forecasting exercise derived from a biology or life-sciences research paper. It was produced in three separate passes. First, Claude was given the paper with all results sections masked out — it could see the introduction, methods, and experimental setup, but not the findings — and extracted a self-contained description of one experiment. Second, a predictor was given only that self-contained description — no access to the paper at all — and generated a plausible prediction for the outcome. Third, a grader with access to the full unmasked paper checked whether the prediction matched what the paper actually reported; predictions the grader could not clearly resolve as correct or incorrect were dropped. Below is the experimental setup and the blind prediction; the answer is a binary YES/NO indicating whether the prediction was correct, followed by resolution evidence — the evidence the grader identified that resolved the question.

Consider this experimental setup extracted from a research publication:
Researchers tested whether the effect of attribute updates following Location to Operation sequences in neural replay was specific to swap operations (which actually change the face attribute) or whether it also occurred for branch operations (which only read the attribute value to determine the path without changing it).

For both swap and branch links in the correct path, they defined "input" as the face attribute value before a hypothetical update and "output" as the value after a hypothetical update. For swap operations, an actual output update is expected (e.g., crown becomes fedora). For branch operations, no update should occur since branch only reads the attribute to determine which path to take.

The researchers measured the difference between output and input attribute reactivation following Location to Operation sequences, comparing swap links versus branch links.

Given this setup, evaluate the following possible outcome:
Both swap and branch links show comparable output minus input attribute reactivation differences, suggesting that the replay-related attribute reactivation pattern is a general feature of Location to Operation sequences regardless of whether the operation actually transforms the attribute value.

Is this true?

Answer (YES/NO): NO